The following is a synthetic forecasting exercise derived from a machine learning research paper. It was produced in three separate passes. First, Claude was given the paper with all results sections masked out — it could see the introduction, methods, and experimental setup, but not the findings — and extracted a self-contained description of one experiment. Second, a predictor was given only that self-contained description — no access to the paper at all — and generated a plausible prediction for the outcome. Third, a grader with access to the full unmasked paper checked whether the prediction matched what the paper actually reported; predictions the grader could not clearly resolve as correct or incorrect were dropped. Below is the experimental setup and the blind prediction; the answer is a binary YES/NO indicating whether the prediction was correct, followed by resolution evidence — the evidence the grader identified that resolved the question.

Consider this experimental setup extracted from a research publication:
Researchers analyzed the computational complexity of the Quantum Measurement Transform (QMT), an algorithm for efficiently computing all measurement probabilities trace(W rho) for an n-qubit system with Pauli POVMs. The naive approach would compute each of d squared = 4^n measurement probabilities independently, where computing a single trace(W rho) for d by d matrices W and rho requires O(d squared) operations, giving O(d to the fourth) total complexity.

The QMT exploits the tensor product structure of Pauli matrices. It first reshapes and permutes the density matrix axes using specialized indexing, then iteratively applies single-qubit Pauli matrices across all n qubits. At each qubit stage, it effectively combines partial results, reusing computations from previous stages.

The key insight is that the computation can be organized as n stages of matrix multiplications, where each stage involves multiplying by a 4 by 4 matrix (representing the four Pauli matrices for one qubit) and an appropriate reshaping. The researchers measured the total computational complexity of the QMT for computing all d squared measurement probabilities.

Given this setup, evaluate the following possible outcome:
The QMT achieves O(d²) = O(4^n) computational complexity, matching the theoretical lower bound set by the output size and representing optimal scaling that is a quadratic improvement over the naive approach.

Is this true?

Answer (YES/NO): YES